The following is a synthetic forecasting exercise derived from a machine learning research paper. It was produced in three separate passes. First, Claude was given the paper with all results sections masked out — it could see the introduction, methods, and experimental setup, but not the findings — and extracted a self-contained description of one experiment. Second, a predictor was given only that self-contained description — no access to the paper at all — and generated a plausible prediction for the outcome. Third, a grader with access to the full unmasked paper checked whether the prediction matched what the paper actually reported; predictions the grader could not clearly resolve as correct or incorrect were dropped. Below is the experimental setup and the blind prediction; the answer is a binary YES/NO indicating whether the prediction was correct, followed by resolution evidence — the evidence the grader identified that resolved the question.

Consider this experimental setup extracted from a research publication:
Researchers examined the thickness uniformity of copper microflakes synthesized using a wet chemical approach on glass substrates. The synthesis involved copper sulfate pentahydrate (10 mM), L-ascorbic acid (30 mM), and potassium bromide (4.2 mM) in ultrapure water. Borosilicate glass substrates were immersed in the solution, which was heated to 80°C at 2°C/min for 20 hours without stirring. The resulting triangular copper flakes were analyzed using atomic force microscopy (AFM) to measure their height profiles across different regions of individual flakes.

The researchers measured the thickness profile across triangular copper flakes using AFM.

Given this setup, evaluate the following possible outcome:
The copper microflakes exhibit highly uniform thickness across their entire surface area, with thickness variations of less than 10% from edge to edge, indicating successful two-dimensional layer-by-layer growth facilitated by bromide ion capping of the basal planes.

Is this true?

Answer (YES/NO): YES